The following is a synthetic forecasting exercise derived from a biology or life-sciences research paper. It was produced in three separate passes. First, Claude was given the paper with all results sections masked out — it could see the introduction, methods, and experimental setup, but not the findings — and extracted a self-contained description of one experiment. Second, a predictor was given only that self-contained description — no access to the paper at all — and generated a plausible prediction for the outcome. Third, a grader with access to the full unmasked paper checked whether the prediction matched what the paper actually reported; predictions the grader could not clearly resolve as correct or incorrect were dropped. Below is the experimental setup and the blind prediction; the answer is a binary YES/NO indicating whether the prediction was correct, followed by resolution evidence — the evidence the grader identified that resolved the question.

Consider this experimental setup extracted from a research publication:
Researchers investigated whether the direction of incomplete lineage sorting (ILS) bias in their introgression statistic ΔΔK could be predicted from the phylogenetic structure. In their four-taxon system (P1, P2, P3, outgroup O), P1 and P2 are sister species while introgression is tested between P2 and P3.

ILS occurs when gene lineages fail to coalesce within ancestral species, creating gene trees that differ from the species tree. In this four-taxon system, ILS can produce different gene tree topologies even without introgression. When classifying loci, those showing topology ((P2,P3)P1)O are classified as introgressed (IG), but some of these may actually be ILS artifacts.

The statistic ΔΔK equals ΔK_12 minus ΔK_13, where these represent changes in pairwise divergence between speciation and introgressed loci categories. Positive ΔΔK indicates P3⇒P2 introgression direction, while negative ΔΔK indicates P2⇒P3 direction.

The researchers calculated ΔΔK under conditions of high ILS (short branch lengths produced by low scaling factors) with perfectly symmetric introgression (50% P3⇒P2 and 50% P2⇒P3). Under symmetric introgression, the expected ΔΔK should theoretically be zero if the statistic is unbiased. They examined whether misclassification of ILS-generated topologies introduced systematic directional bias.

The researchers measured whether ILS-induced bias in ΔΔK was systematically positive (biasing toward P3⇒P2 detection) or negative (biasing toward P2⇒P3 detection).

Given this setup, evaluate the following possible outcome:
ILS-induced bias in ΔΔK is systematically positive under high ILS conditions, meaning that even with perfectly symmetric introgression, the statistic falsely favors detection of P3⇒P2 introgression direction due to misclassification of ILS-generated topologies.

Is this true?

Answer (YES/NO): YES